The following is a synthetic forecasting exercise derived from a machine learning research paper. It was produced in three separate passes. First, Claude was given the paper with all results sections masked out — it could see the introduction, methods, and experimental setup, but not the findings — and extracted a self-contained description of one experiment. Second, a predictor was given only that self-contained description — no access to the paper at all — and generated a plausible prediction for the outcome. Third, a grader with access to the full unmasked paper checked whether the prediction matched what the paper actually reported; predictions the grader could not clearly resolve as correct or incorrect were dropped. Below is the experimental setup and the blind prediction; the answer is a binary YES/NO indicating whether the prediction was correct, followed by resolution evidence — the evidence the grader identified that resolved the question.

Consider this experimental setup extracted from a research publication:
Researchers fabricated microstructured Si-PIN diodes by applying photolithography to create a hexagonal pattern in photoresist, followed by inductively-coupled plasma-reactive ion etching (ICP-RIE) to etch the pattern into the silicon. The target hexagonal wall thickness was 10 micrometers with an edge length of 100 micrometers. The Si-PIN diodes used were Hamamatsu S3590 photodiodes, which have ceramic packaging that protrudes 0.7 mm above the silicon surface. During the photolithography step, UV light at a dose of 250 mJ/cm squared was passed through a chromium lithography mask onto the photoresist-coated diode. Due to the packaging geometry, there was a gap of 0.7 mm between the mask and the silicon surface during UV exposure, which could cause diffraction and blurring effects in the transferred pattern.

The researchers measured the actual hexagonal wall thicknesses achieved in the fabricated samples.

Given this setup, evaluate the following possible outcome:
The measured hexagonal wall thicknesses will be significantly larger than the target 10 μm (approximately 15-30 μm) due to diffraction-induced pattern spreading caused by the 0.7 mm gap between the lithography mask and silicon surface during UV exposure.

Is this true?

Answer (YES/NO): NO